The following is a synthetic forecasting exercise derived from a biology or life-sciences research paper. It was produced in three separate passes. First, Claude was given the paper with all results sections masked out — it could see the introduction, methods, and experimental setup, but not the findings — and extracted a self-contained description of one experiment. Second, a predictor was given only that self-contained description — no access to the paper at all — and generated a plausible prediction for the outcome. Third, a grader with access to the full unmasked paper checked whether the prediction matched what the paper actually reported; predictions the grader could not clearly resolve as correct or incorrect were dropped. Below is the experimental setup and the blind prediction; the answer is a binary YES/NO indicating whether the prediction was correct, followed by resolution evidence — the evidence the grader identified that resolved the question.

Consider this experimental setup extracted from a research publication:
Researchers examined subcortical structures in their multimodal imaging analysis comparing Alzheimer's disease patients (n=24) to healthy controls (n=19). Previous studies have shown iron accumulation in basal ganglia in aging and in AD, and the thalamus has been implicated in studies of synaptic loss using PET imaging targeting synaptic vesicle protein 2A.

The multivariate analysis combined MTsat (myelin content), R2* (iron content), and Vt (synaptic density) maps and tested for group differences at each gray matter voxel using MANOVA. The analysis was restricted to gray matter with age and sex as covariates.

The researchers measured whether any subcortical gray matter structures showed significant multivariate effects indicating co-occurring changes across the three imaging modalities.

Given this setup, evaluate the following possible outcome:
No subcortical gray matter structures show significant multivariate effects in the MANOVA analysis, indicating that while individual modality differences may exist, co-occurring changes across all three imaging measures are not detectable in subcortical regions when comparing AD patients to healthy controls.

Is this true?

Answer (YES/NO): NO